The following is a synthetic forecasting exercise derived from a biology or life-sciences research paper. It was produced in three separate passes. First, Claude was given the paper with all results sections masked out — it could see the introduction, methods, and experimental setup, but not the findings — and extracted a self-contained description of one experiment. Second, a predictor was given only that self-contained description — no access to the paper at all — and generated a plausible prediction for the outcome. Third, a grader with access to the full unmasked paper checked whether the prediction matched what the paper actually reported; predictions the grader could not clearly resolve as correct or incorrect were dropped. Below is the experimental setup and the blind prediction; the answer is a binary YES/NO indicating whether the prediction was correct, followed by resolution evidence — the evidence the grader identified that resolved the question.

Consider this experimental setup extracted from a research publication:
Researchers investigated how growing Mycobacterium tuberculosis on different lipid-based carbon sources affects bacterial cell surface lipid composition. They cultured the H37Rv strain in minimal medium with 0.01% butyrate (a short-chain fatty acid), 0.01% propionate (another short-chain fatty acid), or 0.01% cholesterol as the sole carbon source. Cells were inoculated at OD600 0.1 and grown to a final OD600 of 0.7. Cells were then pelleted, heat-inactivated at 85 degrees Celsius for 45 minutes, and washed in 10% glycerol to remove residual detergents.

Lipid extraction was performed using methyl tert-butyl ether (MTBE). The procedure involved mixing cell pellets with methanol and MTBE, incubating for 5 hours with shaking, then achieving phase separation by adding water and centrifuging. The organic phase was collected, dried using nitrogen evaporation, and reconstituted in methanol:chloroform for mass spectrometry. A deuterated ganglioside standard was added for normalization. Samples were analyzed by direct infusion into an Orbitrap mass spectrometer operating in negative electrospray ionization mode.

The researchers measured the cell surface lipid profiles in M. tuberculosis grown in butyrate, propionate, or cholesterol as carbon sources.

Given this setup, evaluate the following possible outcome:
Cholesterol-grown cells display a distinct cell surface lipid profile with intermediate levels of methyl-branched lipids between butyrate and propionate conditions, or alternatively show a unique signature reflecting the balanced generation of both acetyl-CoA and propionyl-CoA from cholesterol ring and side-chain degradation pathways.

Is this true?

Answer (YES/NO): NO